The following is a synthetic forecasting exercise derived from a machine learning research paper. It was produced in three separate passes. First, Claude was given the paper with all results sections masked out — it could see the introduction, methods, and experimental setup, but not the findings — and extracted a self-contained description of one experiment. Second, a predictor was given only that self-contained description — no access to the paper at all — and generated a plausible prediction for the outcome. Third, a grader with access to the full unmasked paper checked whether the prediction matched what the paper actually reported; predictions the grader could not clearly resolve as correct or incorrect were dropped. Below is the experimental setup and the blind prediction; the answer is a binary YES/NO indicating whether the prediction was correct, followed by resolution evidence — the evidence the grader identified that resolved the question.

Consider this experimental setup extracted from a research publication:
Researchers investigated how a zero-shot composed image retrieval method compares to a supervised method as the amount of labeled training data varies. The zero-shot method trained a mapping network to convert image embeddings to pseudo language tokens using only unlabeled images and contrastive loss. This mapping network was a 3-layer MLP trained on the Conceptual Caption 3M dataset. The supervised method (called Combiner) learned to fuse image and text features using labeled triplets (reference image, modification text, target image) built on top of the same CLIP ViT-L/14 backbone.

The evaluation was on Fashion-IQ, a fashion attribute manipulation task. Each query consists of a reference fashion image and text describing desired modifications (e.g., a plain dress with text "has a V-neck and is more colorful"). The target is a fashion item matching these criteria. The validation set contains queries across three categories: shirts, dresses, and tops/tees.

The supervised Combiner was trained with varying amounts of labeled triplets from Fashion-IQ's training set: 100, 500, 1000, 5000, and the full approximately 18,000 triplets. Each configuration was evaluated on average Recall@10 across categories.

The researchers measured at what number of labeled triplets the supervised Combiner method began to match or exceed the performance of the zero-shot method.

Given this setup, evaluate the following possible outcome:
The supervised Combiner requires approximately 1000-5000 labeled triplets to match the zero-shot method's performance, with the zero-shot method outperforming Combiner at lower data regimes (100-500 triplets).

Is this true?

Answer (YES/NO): YES